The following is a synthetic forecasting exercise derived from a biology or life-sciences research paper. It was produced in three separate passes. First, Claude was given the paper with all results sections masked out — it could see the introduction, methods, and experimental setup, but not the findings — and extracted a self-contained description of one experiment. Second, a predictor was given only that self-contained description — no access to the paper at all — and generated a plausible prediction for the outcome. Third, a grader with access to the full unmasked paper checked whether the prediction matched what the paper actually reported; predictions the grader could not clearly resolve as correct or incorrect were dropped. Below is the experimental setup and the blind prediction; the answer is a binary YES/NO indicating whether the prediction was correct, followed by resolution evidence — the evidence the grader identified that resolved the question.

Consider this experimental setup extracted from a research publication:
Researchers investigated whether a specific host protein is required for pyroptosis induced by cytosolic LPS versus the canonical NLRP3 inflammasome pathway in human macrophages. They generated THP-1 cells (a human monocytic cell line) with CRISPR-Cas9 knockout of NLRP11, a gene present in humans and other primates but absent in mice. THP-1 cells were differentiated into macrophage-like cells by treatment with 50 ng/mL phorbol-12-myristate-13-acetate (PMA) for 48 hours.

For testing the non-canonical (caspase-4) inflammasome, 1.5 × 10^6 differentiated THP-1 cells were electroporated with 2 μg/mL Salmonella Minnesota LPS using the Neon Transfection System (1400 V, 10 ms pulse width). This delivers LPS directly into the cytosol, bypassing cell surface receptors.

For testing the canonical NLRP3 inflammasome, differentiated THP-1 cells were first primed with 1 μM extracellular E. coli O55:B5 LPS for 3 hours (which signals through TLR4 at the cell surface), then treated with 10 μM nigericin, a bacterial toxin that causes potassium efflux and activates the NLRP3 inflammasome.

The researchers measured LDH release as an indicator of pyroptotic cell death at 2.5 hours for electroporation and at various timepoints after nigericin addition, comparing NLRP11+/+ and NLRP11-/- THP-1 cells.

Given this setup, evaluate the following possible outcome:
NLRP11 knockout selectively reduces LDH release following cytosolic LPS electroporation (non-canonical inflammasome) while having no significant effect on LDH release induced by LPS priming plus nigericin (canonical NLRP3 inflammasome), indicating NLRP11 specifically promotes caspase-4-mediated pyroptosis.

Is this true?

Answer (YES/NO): YES